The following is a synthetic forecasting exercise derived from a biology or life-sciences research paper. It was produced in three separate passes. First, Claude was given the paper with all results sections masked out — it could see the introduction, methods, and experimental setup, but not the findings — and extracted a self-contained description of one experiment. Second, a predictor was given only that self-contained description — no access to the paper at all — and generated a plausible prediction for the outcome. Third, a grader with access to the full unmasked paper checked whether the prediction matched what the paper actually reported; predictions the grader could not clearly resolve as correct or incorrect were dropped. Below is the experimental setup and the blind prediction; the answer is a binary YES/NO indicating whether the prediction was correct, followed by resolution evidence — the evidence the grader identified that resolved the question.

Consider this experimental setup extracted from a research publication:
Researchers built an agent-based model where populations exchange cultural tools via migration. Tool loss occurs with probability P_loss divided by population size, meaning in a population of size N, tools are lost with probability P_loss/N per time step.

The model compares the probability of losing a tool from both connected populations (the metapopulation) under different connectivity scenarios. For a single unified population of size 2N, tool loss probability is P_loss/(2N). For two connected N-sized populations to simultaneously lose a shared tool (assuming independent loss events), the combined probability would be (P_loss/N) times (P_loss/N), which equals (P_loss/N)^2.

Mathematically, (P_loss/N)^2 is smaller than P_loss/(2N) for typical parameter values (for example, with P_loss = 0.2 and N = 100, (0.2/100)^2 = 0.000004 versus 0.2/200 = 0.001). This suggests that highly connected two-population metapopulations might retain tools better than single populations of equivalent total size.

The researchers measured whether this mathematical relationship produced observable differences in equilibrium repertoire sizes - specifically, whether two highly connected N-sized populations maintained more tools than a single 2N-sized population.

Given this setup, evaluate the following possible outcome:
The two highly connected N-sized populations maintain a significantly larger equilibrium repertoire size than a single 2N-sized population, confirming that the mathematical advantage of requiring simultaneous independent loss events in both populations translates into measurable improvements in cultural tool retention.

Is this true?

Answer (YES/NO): YES